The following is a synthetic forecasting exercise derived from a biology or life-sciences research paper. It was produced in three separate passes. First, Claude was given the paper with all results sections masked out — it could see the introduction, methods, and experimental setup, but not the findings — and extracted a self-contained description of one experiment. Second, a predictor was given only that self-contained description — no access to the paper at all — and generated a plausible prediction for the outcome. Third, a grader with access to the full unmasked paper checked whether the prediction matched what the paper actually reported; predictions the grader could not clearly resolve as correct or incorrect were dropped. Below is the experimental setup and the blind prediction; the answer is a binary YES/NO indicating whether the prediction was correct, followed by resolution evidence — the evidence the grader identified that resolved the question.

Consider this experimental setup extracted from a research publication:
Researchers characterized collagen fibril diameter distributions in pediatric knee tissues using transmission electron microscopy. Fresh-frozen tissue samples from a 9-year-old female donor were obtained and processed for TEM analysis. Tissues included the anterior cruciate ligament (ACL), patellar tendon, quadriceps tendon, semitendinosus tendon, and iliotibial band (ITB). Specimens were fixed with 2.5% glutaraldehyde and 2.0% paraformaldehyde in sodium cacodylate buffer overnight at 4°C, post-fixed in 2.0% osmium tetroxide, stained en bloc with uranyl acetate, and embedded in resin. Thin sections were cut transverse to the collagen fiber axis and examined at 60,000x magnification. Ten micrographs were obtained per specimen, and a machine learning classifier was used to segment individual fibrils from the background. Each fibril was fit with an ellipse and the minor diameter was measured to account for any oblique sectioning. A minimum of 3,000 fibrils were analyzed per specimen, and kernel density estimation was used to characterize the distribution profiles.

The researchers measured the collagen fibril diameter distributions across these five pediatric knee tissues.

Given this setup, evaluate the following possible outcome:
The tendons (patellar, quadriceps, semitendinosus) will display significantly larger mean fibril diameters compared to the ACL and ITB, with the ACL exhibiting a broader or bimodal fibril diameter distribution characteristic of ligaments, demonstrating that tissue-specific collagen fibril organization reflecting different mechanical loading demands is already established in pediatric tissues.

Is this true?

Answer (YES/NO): NO